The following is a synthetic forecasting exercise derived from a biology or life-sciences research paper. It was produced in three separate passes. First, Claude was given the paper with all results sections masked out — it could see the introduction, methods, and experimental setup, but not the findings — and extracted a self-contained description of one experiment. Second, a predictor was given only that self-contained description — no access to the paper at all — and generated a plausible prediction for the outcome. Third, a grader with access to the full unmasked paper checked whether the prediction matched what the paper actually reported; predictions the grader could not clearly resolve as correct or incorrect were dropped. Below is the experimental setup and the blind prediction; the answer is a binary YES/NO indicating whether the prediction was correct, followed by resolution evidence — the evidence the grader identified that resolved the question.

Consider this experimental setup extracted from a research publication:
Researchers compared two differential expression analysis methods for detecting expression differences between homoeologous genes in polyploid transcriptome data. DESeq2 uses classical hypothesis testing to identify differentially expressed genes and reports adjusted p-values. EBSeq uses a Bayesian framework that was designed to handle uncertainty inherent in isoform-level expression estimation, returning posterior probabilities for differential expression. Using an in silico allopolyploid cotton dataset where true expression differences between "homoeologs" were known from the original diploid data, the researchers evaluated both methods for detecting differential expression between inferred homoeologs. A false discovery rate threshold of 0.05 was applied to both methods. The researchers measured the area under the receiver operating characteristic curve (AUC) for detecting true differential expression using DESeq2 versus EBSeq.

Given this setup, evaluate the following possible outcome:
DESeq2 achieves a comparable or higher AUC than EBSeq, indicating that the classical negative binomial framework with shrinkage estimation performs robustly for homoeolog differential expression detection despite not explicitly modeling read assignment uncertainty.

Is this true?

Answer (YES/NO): NO